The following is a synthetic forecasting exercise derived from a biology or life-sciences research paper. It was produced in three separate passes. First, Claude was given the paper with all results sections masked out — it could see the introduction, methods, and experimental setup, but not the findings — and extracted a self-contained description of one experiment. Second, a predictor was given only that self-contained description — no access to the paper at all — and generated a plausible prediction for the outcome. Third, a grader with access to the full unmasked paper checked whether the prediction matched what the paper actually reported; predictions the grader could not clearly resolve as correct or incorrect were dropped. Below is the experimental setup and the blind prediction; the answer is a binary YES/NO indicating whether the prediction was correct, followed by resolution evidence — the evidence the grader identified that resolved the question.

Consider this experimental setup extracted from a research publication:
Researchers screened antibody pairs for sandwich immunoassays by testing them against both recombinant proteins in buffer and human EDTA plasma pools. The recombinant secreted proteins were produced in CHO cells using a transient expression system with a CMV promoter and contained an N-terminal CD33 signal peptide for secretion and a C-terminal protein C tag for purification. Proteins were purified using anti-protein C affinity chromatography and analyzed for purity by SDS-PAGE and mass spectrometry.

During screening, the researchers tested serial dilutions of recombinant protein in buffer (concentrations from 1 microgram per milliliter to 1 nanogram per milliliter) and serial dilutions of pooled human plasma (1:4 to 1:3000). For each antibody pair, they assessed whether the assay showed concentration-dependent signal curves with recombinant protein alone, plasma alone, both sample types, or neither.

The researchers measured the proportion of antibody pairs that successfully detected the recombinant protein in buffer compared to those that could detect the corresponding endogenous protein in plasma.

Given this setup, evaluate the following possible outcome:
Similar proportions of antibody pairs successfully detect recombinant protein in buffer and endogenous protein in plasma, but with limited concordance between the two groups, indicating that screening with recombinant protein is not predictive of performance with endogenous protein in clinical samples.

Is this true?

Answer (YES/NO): NO